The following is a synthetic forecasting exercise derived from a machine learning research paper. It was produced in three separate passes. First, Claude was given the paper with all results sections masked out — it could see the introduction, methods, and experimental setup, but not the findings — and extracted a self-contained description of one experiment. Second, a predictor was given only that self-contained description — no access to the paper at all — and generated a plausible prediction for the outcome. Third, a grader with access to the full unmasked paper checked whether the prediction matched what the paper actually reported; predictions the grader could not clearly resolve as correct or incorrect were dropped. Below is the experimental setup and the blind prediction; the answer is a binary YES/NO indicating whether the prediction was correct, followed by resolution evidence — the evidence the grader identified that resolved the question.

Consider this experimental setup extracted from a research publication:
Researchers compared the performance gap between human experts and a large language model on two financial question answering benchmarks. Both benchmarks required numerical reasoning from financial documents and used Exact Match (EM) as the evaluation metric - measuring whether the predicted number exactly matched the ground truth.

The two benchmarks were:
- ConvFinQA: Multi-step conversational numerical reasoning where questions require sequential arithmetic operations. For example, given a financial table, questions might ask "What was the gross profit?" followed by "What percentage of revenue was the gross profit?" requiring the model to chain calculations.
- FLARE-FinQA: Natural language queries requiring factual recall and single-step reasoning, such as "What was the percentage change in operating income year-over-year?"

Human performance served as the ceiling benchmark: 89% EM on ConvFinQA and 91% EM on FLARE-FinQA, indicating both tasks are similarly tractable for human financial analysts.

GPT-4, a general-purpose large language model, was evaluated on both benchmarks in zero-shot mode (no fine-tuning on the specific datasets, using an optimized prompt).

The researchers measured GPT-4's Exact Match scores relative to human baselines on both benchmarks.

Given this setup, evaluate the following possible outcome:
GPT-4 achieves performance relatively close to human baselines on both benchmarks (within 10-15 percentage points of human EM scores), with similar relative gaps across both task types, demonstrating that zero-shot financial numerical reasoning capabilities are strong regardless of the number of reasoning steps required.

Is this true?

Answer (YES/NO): NO